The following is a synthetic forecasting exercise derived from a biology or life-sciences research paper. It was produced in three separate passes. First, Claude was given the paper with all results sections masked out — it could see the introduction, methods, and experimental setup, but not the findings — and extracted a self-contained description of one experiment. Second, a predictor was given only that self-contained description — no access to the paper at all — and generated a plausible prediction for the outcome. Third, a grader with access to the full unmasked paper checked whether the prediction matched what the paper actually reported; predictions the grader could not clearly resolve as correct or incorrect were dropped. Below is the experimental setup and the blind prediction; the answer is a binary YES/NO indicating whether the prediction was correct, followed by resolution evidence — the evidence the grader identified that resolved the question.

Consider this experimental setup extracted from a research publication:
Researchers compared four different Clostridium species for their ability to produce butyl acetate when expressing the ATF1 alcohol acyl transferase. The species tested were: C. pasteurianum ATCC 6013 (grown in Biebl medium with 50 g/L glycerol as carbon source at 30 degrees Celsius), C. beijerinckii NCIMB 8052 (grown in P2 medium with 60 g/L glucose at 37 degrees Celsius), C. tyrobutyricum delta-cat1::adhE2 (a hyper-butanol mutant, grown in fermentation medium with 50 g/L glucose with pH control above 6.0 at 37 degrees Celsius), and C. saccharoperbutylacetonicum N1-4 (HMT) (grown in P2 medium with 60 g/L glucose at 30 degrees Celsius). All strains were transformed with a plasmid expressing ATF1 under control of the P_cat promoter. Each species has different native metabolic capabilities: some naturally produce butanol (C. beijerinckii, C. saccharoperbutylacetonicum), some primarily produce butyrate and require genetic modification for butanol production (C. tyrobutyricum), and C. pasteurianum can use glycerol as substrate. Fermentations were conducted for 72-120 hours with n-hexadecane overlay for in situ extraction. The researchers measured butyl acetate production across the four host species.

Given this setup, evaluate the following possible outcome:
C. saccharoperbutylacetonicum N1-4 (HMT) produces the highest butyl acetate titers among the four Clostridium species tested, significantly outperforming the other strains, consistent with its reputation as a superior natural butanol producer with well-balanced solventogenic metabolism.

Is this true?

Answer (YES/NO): YES